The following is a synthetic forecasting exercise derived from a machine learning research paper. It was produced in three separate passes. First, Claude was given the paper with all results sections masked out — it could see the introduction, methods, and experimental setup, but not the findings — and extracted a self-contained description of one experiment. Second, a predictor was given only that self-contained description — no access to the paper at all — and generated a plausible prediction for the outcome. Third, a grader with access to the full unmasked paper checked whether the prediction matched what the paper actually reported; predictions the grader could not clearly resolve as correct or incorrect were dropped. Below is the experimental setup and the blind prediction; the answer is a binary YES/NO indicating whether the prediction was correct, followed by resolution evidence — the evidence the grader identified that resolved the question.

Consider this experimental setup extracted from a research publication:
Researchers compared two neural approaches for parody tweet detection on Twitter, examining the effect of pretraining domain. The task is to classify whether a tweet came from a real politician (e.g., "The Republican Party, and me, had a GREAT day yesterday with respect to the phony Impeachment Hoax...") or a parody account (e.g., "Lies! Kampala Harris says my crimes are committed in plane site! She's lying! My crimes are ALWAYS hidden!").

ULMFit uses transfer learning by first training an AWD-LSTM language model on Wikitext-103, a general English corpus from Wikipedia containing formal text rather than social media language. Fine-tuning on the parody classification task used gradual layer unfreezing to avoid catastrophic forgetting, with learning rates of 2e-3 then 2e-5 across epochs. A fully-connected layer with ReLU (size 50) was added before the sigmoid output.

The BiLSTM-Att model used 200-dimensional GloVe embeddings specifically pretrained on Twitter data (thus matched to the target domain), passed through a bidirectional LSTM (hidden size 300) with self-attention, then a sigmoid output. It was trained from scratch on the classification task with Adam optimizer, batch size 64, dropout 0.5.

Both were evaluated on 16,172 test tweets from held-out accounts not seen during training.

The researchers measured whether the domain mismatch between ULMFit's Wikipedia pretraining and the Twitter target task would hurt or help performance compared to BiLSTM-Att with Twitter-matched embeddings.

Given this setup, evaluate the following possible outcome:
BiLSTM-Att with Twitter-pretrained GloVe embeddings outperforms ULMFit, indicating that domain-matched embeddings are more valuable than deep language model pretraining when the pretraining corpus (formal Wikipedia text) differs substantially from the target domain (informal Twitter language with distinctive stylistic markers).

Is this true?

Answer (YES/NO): NO